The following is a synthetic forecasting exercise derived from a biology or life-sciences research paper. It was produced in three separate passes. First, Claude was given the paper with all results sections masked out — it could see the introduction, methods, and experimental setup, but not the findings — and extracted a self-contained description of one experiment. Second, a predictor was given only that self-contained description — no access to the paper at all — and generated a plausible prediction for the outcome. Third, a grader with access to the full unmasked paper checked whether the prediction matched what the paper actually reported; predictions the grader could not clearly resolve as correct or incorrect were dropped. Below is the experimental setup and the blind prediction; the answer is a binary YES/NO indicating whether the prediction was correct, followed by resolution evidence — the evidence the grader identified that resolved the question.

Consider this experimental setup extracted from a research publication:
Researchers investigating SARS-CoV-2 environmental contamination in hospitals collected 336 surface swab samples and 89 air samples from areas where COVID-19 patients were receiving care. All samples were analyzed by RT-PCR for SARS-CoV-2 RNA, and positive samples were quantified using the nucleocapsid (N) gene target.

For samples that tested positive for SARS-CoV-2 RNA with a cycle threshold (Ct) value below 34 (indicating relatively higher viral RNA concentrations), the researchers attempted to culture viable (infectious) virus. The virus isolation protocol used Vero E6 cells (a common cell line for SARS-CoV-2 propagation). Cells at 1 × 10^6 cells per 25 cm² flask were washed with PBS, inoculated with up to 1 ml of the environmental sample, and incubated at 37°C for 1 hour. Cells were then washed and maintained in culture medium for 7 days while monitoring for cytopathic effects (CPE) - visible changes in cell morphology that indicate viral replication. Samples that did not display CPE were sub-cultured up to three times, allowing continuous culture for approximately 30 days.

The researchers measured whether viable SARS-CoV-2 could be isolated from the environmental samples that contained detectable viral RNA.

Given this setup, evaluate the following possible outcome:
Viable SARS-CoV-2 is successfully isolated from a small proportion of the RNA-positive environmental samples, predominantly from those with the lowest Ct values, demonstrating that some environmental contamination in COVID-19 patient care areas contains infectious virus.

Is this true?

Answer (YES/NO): NO